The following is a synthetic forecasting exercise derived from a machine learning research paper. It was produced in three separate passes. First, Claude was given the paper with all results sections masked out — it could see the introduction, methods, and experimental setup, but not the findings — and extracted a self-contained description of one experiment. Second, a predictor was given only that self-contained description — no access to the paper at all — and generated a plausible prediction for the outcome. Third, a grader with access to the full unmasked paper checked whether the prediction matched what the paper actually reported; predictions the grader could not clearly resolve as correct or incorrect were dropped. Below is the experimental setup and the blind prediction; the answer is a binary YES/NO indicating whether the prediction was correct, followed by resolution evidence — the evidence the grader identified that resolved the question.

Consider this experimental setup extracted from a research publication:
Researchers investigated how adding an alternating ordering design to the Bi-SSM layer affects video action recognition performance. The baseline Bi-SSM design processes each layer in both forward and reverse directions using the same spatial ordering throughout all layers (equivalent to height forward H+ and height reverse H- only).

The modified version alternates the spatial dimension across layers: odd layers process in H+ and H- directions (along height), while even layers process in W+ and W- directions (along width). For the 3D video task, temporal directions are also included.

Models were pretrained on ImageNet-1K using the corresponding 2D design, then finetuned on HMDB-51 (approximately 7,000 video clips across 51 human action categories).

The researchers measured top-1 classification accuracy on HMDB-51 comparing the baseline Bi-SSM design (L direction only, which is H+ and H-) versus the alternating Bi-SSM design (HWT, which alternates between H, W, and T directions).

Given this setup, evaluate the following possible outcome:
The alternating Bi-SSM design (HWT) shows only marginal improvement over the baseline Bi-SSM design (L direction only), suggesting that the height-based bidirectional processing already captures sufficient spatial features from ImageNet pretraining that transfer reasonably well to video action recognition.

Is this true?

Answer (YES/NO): NO